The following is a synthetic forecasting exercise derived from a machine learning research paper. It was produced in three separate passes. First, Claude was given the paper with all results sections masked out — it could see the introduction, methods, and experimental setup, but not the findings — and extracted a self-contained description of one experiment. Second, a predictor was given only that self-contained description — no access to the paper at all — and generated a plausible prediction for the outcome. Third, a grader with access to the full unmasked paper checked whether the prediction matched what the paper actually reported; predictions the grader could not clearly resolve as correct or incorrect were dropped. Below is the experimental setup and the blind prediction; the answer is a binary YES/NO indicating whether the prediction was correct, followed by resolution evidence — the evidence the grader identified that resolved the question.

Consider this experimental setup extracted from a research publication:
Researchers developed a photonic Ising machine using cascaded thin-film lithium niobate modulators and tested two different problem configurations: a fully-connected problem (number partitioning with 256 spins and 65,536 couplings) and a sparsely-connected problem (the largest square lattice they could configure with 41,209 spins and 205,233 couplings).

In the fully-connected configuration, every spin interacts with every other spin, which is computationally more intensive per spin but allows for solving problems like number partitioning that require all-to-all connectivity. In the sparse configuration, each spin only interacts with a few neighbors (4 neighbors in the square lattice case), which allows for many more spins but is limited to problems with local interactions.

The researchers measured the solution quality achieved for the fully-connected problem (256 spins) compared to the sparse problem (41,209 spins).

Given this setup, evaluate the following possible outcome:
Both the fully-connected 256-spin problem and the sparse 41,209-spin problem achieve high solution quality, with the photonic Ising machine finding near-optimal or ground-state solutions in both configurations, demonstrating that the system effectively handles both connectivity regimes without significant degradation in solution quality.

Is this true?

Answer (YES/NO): YES